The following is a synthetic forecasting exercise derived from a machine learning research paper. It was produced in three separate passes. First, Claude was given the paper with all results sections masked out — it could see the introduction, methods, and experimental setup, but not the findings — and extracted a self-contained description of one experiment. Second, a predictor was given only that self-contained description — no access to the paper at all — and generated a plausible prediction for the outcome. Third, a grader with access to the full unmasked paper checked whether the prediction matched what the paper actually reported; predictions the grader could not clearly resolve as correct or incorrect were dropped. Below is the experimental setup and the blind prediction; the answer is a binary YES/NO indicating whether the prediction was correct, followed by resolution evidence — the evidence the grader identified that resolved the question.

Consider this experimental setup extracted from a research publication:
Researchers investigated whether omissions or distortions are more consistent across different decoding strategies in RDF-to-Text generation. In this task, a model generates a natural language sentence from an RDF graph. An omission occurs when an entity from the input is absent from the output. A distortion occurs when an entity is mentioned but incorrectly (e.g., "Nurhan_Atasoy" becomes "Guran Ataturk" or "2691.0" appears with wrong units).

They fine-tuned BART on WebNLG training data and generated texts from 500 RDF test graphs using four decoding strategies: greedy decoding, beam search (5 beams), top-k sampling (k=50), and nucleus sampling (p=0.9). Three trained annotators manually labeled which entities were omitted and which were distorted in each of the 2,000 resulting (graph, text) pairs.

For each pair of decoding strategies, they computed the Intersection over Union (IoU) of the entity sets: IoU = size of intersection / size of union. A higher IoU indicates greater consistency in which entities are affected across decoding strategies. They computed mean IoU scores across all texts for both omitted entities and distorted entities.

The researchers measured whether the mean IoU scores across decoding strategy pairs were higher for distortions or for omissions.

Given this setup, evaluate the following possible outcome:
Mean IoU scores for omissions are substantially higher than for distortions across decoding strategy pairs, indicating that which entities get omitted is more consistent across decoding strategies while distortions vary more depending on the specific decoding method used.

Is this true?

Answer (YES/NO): NO